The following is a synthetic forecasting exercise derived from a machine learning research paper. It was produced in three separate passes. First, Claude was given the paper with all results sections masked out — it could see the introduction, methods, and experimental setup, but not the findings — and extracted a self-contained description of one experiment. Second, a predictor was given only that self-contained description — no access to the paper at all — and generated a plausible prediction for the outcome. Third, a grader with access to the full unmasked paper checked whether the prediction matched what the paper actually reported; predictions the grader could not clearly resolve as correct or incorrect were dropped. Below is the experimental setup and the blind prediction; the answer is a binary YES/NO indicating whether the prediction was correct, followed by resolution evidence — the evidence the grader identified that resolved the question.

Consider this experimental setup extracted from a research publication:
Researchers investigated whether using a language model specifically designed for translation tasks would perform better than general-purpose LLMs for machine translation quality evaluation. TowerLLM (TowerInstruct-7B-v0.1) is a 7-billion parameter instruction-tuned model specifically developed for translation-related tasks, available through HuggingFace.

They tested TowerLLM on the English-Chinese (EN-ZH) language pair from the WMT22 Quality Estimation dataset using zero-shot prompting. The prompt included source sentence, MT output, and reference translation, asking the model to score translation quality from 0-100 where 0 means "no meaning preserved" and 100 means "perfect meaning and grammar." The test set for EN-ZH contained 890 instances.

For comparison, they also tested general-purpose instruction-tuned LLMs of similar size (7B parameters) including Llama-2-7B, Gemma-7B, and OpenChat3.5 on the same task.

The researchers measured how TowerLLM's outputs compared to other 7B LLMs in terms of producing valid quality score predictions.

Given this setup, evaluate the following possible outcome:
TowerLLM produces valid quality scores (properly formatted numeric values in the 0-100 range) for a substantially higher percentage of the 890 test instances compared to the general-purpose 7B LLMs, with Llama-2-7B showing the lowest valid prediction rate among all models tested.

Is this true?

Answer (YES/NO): NO